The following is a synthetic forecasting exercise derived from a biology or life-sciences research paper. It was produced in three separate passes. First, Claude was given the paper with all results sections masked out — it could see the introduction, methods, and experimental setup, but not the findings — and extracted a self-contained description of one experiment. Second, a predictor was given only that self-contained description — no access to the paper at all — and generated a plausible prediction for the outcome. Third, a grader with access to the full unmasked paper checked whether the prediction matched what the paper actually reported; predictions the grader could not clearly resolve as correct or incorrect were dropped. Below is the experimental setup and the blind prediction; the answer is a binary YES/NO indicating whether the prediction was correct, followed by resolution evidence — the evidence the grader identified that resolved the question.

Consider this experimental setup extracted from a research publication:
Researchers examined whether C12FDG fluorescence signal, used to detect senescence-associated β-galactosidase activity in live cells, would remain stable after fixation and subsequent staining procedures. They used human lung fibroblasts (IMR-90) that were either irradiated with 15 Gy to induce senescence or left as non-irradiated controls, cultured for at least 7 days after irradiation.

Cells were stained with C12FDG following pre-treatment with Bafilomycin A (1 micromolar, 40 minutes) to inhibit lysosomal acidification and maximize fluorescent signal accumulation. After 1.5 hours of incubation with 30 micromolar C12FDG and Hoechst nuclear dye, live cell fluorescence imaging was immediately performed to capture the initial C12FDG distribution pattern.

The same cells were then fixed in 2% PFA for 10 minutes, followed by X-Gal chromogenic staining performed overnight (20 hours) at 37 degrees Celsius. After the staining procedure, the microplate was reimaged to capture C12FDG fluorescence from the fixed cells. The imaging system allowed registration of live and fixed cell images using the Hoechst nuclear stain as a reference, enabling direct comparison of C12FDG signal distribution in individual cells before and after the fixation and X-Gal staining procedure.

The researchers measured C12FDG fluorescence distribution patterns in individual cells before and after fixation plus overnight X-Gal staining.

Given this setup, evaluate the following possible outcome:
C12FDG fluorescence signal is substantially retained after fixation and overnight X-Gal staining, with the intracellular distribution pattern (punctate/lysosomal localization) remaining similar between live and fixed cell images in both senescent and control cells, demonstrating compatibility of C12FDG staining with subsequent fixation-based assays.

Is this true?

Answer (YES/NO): NO